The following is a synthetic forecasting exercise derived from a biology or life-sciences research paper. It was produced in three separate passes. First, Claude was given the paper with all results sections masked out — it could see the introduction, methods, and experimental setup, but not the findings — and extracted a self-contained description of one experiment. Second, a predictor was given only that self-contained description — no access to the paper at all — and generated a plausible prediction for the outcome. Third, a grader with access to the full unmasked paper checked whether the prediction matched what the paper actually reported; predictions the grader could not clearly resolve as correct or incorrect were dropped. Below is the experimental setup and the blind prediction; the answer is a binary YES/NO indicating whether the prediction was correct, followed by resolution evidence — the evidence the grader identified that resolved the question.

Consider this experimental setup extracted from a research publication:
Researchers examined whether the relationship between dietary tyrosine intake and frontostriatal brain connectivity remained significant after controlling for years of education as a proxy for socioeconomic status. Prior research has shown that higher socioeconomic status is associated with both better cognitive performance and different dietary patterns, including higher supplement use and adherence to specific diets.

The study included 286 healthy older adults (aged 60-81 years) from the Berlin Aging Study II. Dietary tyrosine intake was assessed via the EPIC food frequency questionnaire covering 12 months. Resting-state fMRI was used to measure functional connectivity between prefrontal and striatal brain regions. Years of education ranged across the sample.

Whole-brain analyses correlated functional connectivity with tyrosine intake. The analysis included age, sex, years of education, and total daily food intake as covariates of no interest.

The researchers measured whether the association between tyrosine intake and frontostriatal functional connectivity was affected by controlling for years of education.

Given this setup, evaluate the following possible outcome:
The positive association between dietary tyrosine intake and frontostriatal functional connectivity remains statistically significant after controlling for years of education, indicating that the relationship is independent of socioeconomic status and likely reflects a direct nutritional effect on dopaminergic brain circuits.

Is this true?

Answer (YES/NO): NO